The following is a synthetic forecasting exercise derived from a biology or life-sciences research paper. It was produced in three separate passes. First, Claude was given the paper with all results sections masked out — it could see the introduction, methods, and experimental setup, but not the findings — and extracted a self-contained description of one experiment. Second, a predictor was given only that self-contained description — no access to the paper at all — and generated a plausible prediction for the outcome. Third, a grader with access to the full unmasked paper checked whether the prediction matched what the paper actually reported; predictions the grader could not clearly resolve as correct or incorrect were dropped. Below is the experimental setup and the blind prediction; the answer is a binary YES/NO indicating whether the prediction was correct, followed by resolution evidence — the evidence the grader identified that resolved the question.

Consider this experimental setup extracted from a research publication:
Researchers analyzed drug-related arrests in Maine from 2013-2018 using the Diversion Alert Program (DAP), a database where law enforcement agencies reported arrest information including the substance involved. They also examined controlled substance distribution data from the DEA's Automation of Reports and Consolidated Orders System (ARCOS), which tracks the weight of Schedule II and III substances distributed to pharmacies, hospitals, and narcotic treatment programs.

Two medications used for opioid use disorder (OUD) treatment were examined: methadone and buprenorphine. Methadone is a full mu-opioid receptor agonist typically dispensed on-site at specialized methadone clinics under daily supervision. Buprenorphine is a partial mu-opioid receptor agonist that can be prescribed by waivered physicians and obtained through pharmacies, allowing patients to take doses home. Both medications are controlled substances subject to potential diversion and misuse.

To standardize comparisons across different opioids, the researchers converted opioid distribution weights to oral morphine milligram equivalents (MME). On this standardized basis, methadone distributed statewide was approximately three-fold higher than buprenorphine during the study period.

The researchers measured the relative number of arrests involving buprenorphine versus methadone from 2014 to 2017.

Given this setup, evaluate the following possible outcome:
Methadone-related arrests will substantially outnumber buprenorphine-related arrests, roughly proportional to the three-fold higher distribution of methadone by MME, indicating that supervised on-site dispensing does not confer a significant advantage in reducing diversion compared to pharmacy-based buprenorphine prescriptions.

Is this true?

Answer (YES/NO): NO